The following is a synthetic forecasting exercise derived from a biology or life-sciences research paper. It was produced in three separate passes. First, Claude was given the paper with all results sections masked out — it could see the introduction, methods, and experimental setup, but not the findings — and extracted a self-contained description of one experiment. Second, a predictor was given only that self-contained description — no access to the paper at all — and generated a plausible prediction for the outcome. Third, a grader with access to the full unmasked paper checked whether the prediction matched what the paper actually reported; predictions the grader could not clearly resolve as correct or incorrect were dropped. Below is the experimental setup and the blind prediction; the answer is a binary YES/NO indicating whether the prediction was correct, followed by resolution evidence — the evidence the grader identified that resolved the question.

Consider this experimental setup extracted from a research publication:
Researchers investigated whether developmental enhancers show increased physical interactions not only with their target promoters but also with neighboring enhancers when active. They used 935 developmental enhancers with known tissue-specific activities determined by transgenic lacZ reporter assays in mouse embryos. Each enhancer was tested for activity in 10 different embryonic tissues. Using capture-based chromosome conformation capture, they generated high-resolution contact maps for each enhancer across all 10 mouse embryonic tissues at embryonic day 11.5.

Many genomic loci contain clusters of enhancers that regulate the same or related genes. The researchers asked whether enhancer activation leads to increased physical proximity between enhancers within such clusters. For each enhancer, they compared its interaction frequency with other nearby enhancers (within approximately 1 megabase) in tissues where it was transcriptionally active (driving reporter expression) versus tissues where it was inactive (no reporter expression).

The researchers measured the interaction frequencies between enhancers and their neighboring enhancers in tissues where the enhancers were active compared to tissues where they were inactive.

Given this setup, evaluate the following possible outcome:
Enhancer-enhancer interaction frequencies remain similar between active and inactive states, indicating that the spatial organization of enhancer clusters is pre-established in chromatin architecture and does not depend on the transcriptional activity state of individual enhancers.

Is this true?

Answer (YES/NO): NO